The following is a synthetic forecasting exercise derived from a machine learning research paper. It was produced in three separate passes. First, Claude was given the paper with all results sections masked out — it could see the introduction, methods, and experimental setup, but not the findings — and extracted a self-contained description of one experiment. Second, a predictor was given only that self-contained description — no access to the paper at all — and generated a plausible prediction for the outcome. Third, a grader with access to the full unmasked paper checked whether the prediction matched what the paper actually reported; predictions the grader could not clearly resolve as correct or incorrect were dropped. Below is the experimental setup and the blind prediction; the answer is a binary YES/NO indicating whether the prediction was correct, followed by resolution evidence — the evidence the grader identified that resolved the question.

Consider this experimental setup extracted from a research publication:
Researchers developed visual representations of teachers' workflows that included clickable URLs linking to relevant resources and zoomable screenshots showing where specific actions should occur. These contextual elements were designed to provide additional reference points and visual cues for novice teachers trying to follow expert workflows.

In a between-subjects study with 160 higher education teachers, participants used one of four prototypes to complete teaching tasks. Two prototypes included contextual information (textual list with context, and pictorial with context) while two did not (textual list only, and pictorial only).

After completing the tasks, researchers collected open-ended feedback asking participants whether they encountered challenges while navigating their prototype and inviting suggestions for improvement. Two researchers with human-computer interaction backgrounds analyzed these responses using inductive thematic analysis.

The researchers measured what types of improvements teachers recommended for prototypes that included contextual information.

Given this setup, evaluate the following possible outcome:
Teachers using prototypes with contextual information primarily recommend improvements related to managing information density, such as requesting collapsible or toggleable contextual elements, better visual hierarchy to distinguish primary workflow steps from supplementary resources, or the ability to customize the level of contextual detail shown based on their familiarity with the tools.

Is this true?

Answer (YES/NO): NO